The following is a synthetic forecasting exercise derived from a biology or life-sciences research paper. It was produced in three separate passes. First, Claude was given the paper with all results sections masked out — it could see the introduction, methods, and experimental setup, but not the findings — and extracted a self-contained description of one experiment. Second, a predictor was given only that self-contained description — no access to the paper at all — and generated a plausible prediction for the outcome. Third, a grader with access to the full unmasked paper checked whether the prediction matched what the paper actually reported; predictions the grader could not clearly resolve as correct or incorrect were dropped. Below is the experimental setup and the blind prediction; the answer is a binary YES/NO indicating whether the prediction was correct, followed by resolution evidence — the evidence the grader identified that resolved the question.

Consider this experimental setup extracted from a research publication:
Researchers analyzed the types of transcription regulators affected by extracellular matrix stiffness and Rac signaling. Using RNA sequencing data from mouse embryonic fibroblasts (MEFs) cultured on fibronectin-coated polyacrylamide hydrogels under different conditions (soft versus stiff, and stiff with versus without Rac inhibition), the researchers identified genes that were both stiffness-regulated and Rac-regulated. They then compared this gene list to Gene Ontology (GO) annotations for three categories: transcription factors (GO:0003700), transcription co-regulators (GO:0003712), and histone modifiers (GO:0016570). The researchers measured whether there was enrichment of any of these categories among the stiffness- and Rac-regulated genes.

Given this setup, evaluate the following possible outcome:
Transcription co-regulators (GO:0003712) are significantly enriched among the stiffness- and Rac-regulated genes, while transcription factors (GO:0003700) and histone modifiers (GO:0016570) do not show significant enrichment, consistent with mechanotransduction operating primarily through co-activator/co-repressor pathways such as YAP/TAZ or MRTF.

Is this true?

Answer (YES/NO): NO